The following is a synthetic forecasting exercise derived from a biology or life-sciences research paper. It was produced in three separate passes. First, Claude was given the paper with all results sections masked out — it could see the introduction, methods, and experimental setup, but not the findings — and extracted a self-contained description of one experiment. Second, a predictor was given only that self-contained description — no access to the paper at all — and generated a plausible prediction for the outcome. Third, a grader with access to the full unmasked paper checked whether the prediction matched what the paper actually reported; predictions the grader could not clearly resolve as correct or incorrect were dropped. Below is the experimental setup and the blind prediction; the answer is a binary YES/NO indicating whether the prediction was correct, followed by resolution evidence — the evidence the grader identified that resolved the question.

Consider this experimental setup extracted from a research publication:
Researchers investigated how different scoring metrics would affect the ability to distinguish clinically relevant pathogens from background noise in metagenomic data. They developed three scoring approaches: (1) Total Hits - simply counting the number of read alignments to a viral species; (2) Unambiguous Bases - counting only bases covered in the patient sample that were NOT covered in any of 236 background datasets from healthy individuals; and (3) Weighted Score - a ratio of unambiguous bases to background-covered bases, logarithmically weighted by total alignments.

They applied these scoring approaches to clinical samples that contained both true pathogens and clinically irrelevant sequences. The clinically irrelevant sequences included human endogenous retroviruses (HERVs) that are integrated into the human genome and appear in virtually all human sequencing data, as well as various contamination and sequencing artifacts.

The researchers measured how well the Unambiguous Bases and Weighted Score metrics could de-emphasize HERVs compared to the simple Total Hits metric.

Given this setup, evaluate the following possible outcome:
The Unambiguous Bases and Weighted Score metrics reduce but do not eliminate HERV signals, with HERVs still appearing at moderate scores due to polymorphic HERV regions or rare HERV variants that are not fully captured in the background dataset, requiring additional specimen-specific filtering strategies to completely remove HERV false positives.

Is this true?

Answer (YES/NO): NO